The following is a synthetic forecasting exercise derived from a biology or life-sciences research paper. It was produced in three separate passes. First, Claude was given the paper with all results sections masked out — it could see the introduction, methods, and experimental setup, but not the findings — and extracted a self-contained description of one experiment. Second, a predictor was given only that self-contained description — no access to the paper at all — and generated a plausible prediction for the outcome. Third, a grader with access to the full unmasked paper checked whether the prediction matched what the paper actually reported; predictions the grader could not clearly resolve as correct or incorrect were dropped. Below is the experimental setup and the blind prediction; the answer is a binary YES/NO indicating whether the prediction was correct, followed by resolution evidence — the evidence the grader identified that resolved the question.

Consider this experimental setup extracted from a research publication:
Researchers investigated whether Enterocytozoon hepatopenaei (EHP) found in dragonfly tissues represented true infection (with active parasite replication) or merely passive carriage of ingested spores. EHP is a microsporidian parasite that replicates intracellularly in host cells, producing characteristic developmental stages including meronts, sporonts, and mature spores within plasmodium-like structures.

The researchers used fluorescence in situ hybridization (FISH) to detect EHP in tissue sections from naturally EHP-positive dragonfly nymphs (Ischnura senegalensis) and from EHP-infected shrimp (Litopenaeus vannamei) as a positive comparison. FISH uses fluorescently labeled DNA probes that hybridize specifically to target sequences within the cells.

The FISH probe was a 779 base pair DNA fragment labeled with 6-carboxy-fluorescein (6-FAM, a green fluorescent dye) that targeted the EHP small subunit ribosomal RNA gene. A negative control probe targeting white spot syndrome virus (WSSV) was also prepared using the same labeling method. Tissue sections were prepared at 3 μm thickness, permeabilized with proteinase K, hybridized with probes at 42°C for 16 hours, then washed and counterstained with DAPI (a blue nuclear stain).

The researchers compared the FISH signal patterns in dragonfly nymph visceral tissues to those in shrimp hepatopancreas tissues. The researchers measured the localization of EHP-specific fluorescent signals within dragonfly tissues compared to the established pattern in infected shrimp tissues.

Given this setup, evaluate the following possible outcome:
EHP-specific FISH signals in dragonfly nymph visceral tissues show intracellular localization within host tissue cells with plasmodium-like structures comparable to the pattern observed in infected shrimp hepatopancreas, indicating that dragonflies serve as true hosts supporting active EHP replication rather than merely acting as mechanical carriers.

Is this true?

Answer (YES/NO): YES